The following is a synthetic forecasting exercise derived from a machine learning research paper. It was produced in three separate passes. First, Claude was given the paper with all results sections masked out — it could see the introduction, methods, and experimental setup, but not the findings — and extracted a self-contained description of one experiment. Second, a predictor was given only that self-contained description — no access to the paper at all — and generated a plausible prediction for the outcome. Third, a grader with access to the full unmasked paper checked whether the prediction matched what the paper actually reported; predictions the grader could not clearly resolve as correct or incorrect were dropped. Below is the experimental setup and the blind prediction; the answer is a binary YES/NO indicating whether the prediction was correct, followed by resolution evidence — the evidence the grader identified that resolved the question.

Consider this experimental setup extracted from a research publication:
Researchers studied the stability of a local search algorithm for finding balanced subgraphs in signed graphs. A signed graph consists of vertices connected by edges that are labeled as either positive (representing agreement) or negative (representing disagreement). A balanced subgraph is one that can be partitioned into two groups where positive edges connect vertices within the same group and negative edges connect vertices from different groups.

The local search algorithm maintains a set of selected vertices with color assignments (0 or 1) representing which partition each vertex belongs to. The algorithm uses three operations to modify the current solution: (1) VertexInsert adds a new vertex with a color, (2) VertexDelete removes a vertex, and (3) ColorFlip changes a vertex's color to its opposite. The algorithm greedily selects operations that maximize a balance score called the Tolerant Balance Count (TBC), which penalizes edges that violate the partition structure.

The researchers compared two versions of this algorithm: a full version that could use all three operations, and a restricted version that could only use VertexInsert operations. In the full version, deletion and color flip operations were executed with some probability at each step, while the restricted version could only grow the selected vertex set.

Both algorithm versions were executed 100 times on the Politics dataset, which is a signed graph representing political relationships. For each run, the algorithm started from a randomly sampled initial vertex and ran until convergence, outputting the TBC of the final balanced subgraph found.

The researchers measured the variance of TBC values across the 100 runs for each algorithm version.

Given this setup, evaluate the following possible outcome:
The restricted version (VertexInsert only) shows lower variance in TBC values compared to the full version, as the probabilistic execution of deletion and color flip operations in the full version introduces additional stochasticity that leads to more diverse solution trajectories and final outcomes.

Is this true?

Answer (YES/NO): NO